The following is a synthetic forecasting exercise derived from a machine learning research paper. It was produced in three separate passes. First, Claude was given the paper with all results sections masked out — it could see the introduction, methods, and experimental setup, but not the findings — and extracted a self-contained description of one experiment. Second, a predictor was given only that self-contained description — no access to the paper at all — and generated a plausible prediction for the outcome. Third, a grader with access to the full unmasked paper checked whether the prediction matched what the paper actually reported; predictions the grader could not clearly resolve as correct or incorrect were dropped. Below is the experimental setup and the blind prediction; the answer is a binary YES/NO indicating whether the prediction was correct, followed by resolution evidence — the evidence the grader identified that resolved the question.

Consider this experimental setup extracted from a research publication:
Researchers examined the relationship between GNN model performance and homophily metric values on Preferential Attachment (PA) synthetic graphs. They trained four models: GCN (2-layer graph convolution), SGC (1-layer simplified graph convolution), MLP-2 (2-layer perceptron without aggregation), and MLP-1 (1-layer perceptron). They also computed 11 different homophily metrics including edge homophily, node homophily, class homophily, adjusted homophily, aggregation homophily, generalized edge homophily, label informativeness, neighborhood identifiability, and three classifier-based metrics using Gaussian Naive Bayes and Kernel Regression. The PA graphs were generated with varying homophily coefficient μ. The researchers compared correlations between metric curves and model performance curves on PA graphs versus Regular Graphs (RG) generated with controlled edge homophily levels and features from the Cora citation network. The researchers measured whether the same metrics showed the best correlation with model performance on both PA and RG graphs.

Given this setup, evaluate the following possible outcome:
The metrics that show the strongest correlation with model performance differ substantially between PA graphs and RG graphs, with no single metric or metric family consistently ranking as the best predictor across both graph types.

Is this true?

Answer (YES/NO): YES